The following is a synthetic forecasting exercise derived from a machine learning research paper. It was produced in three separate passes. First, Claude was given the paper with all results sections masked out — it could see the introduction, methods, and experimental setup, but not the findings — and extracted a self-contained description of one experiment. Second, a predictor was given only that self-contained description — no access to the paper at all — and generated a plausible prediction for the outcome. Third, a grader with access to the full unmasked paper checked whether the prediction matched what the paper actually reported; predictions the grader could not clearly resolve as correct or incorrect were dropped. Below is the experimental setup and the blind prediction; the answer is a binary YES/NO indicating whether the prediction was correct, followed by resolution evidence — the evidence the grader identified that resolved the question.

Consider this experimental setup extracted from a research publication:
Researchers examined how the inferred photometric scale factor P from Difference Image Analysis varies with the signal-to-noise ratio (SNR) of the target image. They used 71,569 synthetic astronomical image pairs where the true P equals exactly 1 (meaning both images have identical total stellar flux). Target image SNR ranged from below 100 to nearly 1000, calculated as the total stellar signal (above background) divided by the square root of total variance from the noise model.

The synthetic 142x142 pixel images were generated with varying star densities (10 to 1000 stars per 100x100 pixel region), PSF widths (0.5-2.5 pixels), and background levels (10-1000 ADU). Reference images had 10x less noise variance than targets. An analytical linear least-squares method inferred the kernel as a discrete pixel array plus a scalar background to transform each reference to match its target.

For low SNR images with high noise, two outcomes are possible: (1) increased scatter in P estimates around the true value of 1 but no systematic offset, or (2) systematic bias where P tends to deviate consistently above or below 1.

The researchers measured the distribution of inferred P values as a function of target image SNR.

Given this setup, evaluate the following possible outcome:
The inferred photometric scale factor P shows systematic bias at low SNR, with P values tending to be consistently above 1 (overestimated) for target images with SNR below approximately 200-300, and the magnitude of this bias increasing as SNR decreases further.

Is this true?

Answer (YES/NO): NO